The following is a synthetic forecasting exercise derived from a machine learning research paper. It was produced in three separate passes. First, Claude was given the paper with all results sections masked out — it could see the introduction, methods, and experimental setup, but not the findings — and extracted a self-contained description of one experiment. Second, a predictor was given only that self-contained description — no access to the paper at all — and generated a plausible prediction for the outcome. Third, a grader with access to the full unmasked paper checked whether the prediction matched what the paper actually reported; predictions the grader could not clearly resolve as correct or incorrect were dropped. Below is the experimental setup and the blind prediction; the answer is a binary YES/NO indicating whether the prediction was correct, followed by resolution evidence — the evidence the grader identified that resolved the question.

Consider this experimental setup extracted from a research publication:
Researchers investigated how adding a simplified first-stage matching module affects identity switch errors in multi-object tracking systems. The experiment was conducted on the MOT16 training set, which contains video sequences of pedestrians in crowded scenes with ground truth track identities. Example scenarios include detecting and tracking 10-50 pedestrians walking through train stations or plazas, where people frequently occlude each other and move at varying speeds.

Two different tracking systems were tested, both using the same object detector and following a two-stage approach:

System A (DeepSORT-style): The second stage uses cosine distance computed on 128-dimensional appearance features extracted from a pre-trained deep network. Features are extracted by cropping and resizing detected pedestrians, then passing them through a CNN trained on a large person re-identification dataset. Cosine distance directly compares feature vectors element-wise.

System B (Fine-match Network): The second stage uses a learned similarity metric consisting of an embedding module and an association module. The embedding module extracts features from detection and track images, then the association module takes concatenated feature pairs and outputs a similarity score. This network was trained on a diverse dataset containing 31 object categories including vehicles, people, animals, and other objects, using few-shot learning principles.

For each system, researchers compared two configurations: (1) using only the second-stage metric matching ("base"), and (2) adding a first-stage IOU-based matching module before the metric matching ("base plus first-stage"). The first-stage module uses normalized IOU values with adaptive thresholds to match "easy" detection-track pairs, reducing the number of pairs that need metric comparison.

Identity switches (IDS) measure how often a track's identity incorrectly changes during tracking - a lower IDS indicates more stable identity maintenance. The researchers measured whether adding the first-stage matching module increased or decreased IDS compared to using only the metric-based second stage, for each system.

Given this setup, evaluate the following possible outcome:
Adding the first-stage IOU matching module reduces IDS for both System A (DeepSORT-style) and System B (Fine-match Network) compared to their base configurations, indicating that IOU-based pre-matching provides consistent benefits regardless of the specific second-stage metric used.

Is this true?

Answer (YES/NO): NO